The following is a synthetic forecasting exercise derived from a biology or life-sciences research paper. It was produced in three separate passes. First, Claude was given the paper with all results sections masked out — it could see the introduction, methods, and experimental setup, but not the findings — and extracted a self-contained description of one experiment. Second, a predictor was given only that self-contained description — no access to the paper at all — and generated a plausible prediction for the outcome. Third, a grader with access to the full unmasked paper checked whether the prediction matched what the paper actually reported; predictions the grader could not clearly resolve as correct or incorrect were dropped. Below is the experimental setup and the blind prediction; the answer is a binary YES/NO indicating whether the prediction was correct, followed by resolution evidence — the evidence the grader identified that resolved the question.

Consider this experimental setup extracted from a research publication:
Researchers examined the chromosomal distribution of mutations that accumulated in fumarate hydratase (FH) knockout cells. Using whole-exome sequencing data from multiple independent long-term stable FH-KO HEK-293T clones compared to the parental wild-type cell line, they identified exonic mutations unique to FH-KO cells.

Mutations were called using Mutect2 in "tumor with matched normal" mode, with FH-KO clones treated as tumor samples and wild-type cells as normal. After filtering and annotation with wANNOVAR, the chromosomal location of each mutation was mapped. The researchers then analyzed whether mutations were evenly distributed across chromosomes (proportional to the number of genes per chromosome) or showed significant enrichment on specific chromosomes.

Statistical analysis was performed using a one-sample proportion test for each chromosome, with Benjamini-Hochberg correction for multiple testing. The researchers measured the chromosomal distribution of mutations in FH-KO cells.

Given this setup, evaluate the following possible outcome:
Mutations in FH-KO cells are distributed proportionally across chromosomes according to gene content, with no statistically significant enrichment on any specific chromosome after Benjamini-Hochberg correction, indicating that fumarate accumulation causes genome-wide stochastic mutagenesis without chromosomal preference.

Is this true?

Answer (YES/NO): NO